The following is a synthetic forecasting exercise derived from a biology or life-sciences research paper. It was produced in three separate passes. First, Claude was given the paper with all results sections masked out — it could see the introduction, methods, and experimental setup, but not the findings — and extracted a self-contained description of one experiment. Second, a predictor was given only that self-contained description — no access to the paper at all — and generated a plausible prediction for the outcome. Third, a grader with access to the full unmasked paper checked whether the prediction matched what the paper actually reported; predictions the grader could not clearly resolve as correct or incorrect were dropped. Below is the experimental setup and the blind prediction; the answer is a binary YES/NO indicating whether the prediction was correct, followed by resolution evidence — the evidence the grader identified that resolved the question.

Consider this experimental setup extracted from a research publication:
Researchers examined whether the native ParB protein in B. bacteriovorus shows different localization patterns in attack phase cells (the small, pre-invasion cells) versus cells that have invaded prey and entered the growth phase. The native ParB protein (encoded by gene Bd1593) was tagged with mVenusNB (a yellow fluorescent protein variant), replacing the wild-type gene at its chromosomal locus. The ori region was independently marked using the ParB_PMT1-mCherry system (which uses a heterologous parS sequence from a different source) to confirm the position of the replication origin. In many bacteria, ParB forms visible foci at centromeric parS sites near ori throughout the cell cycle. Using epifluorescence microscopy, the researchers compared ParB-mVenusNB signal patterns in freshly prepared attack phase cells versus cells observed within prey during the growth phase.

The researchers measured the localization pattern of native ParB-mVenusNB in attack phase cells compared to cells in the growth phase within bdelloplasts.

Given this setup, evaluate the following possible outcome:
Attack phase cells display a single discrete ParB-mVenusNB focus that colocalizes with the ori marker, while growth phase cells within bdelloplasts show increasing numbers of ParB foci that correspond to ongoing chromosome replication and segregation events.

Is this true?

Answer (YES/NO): NO